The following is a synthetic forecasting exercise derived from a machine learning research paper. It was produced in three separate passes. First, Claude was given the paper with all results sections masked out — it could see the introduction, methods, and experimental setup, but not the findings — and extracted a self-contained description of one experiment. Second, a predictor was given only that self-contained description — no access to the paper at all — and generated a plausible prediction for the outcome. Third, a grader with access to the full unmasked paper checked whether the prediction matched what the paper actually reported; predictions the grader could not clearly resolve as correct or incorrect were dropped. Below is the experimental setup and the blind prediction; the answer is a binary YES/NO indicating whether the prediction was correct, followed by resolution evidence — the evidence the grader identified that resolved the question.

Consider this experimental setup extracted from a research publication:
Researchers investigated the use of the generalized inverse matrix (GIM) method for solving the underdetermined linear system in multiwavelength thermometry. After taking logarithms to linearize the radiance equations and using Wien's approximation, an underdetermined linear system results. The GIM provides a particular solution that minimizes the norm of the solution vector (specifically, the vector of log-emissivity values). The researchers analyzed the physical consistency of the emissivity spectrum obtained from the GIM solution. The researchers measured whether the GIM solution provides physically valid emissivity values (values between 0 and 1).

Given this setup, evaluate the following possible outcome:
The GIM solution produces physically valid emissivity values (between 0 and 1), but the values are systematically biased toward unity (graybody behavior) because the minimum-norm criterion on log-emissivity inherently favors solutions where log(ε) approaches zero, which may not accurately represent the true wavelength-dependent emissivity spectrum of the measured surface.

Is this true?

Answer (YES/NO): NO